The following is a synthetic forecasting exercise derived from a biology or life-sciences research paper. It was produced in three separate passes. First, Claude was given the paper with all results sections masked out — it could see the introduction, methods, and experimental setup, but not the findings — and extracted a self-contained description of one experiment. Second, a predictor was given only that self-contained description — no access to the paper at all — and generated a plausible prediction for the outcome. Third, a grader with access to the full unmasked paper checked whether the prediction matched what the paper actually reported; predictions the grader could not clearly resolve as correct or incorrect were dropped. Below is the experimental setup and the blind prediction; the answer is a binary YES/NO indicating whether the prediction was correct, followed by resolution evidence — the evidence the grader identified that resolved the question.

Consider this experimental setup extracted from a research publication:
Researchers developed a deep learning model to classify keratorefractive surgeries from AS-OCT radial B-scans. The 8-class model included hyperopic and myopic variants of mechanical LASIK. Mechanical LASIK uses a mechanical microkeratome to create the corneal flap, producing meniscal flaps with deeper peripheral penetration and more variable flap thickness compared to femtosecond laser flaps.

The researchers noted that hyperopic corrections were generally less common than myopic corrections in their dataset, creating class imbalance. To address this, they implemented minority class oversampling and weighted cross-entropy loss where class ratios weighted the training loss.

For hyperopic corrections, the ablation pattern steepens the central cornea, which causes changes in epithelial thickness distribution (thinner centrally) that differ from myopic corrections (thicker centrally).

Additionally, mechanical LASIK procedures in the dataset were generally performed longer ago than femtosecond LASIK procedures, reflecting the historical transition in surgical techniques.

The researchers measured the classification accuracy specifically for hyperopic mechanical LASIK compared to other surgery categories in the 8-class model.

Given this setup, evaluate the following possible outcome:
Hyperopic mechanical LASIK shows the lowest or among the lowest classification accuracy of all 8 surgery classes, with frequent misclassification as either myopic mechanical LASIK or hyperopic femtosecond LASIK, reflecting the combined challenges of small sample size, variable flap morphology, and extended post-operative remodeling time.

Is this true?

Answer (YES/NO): NO